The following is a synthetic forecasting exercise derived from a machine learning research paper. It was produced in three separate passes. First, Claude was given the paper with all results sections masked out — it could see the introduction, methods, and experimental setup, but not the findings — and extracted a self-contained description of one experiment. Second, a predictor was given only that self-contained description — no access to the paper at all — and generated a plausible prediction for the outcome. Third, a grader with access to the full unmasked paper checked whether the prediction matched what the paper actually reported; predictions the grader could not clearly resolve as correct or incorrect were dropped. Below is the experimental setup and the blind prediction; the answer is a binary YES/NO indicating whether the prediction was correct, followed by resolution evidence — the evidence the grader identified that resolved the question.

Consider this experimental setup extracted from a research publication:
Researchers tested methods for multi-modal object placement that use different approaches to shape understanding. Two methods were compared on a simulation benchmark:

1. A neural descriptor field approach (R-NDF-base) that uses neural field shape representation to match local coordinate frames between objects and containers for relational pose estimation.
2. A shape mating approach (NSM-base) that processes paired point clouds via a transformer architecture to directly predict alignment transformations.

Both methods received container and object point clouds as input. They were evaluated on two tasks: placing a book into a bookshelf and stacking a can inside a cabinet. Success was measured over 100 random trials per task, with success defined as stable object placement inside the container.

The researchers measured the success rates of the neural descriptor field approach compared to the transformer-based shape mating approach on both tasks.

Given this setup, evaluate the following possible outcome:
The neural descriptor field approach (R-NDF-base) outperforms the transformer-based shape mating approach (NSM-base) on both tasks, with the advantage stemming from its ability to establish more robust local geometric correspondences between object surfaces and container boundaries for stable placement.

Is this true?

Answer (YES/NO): NO